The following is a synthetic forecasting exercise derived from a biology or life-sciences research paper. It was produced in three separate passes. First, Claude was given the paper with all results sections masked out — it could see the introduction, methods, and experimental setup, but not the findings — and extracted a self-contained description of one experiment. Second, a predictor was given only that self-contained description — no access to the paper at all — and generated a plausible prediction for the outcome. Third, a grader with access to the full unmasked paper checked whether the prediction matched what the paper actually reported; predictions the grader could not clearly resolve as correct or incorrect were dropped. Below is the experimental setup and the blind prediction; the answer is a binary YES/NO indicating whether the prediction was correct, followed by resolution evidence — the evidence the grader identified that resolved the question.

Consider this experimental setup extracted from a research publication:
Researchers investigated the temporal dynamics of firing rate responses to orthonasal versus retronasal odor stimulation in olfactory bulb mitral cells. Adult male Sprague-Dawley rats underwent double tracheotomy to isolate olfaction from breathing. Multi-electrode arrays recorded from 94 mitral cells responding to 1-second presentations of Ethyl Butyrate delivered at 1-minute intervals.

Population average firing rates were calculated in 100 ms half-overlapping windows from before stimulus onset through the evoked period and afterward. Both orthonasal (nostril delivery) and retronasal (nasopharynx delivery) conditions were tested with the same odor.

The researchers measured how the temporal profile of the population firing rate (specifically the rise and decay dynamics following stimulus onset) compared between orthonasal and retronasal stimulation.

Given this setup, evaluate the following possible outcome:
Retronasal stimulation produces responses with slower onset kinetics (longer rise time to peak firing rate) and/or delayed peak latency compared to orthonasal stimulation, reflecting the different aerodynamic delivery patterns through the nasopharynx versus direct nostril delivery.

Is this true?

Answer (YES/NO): YES